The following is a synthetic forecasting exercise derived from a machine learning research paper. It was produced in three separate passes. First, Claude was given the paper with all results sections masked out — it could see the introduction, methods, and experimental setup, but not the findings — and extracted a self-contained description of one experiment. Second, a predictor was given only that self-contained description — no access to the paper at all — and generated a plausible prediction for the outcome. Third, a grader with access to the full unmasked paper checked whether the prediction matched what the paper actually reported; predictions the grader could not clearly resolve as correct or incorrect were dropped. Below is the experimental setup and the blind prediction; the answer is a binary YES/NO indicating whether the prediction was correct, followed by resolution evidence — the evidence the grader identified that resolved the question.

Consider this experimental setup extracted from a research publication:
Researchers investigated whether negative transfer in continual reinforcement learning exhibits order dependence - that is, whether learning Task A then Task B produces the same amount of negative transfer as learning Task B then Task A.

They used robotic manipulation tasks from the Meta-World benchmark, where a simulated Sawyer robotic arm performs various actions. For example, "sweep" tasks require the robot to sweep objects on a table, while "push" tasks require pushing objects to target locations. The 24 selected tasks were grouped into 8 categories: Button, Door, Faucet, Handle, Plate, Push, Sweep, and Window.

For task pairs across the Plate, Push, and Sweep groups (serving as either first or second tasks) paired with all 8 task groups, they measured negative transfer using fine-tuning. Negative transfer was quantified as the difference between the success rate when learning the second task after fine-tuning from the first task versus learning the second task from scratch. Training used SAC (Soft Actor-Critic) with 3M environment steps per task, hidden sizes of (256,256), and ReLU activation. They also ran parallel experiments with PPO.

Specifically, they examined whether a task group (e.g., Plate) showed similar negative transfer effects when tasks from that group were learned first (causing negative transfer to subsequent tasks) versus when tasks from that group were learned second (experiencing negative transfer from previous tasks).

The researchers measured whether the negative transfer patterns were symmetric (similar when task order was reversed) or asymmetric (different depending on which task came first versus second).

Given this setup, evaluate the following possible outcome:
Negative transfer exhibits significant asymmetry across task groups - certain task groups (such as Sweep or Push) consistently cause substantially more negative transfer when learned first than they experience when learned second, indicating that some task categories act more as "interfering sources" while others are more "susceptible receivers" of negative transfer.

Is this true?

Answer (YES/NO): NO